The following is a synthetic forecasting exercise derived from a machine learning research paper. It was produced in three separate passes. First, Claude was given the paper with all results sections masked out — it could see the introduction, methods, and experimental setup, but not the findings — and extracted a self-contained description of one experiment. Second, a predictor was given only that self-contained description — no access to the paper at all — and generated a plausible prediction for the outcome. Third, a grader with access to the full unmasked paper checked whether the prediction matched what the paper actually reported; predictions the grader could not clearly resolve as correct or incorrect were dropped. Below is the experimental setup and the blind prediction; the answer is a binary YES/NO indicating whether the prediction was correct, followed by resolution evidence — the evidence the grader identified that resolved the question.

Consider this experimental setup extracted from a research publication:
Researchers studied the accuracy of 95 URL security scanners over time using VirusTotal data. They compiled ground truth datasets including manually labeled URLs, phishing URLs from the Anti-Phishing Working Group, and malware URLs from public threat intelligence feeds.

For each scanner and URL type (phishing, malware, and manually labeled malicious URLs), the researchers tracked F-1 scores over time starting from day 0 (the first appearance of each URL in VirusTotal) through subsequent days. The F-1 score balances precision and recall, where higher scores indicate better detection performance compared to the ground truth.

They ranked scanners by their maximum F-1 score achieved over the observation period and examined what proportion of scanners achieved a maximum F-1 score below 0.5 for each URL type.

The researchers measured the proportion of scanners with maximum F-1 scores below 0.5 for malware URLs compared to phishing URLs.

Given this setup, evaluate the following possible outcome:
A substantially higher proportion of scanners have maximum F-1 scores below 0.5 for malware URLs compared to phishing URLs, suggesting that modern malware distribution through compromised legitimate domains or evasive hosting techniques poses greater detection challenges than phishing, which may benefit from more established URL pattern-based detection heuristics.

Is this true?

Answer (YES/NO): YES